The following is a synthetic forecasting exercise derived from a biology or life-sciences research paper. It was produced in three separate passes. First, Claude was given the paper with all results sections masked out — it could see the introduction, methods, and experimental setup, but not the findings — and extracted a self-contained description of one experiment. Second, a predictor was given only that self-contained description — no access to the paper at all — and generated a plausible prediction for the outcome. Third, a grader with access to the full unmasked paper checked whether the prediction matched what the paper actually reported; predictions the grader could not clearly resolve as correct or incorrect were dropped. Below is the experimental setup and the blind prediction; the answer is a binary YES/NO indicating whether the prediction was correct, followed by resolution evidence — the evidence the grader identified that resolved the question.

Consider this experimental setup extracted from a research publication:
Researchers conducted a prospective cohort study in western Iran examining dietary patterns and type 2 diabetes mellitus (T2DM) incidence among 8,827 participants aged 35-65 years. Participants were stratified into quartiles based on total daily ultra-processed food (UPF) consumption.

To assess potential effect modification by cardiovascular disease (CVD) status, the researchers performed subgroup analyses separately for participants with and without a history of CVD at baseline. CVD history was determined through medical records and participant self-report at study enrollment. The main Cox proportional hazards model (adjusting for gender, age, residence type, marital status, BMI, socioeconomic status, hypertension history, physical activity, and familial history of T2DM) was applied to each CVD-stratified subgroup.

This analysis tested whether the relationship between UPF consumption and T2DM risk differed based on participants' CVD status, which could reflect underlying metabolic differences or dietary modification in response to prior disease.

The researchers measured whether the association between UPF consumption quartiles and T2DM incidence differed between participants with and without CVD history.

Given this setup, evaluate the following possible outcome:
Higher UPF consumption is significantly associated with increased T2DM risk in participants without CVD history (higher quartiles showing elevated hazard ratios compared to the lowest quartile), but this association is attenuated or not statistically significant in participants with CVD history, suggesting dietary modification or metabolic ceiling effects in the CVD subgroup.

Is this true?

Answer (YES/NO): NO